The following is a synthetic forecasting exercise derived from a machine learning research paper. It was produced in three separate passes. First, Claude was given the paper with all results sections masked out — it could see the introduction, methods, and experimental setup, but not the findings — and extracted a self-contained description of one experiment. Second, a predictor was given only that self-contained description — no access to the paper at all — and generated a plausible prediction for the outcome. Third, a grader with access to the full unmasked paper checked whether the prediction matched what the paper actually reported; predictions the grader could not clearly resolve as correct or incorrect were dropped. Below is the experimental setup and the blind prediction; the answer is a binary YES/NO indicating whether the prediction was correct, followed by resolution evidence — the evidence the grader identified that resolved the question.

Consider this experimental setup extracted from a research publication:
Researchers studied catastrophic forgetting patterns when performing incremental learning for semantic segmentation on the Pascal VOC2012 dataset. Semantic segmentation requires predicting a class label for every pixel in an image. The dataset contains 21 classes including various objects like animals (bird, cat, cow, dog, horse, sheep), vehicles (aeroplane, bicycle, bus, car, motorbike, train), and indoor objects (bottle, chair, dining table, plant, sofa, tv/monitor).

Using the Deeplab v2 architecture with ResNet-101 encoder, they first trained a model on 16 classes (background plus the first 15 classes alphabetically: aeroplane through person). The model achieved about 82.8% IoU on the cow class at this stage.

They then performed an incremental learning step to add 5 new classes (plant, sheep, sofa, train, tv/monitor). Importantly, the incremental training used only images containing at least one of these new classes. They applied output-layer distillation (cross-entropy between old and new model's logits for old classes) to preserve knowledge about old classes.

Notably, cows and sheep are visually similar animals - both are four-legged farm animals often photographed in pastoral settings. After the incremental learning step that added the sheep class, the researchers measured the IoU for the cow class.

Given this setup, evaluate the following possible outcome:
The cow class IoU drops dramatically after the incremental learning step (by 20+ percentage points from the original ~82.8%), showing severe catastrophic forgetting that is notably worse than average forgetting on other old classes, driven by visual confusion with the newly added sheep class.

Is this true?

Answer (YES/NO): NO